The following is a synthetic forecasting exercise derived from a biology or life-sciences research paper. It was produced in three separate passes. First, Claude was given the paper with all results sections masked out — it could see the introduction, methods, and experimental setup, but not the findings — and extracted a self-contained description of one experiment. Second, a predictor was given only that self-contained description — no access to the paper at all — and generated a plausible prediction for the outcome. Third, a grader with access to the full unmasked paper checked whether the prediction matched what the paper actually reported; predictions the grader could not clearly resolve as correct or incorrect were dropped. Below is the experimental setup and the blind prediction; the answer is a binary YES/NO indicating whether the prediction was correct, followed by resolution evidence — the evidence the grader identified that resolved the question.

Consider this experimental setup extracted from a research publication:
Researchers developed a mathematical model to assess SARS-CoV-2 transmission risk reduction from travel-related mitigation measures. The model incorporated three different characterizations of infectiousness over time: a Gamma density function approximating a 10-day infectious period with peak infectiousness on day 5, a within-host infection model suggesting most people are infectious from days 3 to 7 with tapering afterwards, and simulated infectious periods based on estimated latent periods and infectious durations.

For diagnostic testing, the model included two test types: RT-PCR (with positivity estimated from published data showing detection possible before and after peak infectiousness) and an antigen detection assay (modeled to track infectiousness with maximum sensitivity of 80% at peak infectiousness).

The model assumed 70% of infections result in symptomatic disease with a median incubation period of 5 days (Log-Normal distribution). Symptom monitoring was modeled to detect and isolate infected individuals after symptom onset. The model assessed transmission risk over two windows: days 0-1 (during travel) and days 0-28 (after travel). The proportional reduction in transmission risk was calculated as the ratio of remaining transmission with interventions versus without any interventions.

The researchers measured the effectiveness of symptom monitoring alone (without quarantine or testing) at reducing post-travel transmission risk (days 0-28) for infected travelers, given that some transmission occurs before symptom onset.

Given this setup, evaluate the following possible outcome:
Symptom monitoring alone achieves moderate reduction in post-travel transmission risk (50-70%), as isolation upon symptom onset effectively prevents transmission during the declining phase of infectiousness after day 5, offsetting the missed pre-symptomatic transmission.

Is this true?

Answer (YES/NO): NO